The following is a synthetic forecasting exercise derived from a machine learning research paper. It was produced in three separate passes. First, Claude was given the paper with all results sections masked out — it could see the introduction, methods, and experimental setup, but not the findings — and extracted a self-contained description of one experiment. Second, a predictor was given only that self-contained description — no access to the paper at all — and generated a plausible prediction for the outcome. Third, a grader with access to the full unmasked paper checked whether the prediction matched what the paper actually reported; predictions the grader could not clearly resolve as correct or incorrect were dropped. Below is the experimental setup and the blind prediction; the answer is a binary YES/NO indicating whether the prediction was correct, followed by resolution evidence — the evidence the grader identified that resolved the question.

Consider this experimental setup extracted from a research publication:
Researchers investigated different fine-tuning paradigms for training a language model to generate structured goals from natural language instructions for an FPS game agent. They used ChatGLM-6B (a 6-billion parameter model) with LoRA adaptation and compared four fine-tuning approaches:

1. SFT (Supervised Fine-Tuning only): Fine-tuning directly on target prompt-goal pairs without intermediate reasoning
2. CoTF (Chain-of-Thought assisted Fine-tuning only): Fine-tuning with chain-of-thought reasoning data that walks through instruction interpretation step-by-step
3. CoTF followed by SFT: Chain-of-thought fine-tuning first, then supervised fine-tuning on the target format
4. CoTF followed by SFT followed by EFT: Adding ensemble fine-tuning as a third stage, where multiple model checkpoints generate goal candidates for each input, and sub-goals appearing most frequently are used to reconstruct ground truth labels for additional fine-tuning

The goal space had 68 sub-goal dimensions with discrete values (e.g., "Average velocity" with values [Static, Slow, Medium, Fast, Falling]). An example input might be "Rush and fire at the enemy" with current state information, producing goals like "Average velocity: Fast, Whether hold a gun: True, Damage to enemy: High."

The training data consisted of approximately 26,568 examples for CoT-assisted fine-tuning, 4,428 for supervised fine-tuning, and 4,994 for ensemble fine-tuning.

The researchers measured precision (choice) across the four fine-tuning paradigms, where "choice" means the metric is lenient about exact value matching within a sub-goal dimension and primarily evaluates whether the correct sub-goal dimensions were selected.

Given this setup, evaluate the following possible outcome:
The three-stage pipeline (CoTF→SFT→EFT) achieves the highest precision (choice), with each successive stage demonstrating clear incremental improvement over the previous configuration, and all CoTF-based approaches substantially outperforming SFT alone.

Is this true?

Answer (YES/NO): NO